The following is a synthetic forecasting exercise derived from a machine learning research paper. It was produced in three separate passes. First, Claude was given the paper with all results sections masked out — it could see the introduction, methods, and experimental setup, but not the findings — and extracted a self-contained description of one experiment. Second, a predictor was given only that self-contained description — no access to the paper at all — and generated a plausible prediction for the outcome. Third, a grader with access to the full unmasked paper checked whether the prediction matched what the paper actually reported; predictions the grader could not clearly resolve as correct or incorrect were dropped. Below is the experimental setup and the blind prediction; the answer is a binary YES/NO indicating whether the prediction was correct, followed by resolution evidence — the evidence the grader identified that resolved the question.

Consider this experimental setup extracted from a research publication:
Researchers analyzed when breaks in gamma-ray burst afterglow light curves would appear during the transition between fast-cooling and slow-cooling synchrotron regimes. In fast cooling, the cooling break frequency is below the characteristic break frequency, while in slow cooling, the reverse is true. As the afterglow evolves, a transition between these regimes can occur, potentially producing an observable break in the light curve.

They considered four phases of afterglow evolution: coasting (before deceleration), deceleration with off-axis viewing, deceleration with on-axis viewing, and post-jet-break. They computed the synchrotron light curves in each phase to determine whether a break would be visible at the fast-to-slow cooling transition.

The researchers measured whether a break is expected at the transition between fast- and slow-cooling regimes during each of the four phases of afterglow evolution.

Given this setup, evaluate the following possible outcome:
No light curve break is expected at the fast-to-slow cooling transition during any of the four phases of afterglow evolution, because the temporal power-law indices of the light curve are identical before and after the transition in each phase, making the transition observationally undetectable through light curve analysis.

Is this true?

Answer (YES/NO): NO